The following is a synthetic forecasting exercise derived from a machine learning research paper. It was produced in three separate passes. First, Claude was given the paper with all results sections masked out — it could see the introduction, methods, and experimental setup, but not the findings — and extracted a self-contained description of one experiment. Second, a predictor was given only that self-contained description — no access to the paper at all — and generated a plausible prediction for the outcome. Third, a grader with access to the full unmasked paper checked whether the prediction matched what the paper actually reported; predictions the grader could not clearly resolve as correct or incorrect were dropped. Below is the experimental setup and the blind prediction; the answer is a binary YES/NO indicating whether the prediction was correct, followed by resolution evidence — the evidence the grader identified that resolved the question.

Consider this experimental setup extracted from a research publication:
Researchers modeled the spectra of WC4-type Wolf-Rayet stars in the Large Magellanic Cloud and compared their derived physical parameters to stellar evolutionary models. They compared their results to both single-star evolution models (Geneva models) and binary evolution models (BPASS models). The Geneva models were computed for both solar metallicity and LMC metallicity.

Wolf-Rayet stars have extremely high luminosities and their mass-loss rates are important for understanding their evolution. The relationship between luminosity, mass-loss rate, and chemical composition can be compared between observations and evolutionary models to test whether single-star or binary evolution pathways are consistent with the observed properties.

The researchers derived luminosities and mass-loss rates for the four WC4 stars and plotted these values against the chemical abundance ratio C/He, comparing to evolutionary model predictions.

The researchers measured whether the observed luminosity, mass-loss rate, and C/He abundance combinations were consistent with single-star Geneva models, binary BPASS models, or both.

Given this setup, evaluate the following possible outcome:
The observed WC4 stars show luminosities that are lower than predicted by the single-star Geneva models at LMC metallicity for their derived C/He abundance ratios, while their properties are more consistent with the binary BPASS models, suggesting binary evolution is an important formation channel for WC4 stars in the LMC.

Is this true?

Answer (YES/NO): NO